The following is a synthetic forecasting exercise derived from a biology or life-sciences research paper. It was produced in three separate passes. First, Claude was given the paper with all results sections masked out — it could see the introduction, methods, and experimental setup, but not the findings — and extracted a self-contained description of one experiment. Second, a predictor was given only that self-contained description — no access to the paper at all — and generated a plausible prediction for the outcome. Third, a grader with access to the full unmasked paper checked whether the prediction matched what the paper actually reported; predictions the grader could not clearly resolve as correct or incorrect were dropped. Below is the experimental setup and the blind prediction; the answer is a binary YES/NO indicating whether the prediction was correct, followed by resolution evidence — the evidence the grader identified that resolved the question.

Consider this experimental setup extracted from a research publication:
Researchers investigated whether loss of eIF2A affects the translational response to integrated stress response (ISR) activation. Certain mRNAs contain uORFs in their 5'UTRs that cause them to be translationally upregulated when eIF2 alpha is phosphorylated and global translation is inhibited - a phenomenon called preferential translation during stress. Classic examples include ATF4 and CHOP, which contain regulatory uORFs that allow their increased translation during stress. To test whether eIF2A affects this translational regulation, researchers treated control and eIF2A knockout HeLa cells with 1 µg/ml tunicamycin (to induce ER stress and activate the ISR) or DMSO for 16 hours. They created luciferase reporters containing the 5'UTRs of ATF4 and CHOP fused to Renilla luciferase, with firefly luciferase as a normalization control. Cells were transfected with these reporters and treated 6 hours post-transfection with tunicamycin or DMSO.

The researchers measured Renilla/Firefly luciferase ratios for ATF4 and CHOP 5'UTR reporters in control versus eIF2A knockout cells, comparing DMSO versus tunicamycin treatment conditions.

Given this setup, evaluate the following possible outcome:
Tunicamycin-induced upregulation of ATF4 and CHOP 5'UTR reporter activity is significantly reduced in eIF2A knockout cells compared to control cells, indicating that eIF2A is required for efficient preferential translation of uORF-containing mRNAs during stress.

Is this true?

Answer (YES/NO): NO